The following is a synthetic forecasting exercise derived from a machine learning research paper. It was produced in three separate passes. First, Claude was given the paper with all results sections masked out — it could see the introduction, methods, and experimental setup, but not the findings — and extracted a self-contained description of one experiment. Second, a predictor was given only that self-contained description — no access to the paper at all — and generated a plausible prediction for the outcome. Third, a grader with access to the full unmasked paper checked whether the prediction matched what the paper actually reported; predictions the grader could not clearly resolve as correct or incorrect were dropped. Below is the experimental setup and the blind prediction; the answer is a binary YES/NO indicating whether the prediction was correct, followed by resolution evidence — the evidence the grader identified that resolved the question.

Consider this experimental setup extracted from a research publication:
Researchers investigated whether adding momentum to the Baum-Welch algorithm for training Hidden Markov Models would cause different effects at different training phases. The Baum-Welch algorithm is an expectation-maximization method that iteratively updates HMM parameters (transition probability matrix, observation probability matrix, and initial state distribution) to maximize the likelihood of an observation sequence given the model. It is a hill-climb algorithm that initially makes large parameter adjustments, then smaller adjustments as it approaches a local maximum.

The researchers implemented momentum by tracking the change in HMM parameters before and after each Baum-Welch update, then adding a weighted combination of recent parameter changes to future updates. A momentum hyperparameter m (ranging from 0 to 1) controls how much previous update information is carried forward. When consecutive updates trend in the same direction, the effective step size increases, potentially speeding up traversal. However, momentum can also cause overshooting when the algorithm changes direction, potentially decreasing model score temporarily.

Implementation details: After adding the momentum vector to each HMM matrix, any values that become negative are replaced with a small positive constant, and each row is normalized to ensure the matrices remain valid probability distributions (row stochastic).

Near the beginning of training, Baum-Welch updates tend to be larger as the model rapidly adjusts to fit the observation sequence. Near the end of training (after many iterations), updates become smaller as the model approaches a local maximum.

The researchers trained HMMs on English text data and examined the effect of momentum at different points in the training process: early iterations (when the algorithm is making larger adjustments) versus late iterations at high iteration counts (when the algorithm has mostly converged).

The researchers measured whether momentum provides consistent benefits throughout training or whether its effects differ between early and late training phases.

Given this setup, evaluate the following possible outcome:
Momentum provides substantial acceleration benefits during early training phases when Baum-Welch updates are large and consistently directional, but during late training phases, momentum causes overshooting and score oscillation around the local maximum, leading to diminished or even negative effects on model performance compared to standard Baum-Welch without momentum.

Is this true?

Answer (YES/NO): NO